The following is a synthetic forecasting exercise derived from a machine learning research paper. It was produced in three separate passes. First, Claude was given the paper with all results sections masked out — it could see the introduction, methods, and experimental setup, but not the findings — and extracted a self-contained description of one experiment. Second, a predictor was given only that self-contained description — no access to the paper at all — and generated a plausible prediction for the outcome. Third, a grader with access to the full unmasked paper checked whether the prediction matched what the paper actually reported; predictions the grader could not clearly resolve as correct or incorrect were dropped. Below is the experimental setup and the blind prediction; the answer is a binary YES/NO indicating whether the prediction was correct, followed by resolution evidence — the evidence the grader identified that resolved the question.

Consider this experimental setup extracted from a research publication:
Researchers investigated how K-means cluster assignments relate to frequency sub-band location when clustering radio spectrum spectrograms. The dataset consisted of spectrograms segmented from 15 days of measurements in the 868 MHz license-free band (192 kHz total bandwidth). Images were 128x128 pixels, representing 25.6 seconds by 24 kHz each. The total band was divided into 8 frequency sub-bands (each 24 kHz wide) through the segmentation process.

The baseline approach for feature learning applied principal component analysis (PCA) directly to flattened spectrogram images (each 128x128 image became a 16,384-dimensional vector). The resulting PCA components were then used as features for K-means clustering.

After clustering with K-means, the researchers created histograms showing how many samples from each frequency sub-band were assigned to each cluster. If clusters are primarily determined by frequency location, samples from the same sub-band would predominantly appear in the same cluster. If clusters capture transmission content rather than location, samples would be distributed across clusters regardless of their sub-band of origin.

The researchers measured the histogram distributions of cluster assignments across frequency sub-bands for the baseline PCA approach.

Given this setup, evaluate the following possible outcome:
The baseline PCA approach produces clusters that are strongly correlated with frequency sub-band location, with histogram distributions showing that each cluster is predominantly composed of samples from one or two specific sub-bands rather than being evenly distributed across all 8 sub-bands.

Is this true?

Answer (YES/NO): NO